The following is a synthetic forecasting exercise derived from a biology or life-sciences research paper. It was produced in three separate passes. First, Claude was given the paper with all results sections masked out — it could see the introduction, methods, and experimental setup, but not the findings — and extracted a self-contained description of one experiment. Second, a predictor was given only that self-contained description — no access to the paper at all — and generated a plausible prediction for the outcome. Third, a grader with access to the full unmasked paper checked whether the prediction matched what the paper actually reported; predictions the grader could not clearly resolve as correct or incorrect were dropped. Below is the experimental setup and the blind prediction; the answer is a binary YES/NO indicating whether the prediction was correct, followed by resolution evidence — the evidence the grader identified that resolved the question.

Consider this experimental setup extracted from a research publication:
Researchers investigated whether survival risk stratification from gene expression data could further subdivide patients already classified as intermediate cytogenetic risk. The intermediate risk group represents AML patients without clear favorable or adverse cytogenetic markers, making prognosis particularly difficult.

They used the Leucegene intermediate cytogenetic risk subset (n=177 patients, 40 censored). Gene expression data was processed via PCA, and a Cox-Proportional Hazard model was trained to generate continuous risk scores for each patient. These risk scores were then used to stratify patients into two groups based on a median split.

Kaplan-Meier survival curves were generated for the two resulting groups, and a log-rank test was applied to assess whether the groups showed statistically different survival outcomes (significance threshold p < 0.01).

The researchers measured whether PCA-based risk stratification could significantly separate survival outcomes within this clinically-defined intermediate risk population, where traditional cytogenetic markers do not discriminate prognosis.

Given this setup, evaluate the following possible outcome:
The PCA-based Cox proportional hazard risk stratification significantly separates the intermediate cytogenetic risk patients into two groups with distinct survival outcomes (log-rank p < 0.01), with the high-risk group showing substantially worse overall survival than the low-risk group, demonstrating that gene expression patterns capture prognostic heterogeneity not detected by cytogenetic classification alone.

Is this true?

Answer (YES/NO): YES